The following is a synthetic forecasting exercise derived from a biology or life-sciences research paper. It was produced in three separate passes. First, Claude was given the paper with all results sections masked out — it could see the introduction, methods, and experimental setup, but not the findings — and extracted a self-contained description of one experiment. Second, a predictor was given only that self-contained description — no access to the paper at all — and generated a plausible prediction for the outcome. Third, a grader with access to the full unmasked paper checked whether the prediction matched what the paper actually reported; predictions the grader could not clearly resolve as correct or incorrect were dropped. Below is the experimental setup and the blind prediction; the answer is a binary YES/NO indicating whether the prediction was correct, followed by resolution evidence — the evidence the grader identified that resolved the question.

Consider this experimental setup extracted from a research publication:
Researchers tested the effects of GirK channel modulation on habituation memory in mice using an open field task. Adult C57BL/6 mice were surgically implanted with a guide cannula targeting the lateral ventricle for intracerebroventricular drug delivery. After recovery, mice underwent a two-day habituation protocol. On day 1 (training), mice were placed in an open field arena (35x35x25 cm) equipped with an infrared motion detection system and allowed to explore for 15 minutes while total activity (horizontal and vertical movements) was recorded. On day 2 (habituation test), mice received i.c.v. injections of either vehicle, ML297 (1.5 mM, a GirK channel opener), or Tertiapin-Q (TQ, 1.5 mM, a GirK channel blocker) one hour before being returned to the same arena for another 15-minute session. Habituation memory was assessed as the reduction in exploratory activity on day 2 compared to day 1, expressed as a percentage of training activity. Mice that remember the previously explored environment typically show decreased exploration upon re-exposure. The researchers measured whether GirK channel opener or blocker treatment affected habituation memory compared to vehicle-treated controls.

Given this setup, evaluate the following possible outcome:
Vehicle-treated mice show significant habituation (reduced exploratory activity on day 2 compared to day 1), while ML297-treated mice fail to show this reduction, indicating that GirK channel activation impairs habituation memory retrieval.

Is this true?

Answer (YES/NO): NO